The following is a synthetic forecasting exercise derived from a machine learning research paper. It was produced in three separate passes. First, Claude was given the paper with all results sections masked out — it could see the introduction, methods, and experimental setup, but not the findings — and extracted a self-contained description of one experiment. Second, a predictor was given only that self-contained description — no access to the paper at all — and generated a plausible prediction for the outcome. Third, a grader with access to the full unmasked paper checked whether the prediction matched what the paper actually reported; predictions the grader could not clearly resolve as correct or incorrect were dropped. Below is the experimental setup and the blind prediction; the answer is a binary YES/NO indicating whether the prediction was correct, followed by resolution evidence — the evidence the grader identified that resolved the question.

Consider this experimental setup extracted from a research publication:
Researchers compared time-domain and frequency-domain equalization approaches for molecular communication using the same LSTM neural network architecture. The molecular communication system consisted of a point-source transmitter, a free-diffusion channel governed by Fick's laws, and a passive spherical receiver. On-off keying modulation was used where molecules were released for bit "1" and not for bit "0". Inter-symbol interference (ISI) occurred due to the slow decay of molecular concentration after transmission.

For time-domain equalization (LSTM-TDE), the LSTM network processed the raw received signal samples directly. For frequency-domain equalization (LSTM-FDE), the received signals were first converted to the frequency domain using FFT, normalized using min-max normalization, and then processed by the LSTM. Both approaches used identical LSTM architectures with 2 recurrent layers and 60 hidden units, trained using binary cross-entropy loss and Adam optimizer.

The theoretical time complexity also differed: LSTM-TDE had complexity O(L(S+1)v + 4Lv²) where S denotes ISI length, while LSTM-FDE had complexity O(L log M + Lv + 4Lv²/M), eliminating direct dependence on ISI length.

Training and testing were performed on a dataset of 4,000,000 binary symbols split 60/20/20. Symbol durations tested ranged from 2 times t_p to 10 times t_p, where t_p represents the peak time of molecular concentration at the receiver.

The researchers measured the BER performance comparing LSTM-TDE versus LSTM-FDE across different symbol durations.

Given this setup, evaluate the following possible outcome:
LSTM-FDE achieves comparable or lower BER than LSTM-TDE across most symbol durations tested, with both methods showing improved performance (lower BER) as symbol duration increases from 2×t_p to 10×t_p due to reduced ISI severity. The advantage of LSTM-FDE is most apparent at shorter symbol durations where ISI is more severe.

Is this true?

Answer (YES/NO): YES